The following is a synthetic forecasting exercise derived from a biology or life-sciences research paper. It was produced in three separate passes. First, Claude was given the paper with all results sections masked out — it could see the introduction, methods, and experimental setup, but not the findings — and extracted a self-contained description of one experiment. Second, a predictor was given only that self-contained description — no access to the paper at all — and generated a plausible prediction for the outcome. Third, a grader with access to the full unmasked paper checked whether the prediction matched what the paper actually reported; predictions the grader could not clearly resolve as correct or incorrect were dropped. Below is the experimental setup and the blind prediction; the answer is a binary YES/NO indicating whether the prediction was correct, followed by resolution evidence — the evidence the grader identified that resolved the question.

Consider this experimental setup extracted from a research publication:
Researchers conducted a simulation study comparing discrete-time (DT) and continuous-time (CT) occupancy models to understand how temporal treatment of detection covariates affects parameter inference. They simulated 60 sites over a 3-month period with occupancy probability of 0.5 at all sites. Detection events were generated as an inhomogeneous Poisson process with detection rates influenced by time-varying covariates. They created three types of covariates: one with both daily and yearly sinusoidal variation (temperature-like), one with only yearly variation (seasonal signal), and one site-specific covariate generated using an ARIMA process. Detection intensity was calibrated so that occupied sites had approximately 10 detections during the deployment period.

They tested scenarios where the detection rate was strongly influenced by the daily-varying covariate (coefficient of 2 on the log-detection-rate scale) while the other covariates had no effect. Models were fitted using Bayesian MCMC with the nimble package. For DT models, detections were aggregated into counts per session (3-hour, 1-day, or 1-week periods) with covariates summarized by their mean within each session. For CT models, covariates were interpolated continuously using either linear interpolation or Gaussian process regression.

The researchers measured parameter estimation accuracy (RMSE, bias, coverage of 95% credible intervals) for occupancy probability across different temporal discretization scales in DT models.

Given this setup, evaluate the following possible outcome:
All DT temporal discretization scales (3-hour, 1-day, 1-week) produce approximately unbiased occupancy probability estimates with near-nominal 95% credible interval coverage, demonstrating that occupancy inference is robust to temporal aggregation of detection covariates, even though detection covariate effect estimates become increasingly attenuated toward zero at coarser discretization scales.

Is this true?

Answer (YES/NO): NO